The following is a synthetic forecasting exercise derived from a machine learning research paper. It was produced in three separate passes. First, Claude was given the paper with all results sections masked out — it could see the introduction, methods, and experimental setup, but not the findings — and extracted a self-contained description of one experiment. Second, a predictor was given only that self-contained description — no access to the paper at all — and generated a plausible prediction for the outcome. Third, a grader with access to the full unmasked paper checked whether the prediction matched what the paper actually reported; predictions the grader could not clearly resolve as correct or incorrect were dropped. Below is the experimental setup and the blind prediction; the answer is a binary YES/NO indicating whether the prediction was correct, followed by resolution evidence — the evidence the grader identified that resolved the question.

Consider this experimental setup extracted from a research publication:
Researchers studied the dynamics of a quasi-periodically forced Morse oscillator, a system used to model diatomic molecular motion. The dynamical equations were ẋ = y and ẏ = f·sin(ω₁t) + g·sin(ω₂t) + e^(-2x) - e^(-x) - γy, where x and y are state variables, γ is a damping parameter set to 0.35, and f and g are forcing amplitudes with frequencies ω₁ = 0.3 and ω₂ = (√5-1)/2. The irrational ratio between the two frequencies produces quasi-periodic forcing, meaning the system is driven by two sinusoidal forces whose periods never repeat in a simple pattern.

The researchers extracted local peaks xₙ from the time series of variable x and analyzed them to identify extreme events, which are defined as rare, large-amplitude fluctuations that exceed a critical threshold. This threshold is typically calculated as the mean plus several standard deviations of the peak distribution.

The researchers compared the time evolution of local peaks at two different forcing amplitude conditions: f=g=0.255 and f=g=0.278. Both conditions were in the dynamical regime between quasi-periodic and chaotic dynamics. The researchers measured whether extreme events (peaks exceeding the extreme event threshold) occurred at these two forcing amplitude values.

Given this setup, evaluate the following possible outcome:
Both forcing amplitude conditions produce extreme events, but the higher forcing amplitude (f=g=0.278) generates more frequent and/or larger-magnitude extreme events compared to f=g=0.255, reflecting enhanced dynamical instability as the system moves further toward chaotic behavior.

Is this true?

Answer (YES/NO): NO